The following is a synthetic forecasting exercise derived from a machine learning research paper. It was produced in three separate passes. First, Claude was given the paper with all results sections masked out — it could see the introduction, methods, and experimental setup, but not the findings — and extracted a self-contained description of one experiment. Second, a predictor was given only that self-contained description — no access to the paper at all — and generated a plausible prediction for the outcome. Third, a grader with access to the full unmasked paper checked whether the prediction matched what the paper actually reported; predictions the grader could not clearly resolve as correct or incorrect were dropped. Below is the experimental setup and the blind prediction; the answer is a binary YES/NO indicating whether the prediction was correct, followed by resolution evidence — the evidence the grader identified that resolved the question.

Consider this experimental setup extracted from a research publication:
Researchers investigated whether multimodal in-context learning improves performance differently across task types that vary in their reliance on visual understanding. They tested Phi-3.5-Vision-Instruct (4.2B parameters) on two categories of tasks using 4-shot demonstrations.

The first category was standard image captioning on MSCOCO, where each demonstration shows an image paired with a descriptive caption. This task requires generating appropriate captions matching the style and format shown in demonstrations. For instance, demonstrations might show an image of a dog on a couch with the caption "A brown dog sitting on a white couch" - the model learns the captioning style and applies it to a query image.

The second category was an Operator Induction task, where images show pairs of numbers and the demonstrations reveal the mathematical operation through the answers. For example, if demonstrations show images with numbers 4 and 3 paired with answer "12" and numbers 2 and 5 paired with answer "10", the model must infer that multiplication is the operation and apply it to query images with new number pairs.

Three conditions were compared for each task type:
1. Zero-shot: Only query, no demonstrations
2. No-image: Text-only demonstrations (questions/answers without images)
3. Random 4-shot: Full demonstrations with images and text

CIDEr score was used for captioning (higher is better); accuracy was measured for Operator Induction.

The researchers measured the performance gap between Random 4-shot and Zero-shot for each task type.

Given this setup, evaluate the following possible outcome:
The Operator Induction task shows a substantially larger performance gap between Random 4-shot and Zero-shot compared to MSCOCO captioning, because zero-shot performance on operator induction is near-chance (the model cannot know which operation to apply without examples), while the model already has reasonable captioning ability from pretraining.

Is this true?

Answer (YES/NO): YES